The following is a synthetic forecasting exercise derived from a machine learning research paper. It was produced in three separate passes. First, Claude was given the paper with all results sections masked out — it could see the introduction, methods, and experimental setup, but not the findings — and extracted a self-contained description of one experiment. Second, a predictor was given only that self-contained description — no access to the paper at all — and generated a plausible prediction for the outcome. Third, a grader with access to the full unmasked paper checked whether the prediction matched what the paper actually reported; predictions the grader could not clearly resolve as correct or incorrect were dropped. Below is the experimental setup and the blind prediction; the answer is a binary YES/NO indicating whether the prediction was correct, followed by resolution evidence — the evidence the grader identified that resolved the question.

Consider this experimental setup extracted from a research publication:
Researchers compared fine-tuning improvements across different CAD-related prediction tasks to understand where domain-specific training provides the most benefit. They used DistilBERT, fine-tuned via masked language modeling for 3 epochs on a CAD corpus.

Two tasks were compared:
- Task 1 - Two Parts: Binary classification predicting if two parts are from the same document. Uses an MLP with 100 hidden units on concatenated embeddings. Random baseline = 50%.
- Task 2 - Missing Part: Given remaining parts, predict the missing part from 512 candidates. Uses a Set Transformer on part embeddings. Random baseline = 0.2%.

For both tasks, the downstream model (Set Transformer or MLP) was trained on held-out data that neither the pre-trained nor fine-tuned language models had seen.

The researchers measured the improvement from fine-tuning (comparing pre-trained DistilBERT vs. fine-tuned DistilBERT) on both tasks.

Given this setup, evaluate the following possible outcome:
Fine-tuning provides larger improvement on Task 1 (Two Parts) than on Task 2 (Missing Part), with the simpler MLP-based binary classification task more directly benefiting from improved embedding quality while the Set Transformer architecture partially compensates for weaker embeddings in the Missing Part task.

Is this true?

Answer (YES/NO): NO